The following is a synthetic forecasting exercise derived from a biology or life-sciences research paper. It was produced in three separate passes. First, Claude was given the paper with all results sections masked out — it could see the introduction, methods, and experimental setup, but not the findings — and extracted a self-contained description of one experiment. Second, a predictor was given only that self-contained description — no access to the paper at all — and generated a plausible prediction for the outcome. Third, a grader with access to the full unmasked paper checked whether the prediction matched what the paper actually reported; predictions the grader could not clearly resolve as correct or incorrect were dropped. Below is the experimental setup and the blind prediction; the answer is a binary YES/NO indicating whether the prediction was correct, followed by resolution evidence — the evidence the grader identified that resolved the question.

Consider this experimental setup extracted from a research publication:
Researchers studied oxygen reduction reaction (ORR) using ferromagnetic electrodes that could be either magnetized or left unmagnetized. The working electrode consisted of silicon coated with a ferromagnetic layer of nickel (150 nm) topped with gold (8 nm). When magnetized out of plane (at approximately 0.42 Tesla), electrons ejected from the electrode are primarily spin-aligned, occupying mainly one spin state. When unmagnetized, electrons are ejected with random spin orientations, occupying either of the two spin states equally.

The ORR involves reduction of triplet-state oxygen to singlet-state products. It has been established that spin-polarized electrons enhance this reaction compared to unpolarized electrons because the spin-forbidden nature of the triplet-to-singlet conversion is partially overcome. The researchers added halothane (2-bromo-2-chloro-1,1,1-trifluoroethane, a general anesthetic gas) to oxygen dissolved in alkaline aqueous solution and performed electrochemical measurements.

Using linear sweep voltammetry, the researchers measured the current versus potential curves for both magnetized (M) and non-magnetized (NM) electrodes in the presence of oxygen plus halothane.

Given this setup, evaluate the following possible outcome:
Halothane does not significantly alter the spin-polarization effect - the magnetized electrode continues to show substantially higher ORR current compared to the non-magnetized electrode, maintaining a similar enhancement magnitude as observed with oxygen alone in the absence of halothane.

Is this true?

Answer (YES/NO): NO